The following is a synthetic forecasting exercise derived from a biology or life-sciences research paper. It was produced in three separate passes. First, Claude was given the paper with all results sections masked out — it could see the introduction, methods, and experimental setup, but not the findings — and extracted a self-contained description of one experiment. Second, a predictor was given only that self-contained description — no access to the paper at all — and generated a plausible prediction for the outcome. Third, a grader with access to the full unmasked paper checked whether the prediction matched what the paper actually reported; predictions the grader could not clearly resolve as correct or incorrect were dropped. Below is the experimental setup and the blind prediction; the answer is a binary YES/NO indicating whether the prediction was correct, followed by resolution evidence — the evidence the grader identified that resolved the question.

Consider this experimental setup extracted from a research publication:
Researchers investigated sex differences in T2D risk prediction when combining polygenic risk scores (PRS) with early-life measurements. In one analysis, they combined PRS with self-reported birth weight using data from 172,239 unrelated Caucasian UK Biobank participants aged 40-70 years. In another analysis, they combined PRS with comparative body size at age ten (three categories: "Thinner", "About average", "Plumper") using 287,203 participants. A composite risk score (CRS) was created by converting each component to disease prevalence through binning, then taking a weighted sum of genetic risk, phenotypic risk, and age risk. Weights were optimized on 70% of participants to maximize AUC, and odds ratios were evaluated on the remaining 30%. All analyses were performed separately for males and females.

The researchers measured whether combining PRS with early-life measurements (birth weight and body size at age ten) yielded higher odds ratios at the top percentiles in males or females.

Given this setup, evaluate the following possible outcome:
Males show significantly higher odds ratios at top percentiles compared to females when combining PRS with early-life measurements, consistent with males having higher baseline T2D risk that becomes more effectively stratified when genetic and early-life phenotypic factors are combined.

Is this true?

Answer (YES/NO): NO